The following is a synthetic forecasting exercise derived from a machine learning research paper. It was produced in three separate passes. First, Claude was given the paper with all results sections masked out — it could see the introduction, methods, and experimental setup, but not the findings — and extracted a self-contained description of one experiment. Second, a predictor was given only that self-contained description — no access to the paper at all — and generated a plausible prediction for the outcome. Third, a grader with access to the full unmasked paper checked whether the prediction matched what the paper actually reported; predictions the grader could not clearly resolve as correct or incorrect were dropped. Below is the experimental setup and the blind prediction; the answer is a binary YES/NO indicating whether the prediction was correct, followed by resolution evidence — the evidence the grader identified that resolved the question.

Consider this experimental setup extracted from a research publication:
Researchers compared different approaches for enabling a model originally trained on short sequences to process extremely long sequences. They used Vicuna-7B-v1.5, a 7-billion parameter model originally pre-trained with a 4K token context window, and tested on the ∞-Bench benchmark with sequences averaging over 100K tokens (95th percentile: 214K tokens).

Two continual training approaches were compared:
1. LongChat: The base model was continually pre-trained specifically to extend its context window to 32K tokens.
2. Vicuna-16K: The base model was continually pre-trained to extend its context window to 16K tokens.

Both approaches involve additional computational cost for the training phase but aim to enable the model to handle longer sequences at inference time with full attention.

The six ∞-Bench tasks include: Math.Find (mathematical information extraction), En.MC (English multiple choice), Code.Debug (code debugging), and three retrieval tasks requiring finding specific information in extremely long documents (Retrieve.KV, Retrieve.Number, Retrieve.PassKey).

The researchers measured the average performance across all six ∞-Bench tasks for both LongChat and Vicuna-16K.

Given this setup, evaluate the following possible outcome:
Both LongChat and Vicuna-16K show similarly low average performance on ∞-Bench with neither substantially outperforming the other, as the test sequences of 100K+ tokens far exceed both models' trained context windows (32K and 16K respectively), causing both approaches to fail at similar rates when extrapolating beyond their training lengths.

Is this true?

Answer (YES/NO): YES